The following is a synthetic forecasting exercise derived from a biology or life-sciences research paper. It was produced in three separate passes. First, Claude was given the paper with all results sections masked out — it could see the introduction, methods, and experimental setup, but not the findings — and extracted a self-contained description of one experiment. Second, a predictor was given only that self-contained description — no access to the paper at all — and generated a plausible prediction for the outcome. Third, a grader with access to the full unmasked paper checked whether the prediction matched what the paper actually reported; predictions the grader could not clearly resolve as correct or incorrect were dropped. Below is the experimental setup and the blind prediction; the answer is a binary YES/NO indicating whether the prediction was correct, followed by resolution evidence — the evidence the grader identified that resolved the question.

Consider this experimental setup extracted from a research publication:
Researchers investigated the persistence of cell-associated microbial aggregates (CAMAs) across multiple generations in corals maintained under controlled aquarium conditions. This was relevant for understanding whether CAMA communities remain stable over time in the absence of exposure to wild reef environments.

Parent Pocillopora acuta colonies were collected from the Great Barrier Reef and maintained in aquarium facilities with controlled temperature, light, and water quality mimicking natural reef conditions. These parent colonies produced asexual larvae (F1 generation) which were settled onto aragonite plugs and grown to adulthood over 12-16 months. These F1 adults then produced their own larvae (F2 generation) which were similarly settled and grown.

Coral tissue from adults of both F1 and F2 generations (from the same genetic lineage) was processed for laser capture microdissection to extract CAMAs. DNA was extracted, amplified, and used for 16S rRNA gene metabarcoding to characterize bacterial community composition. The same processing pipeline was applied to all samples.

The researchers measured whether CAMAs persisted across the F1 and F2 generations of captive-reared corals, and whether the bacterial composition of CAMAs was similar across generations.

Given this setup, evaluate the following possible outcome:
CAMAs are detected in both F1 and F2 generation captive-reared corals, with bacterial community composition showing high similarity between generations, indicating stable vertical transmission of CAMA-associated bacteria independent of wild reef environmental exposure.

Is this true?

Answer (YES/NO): NO